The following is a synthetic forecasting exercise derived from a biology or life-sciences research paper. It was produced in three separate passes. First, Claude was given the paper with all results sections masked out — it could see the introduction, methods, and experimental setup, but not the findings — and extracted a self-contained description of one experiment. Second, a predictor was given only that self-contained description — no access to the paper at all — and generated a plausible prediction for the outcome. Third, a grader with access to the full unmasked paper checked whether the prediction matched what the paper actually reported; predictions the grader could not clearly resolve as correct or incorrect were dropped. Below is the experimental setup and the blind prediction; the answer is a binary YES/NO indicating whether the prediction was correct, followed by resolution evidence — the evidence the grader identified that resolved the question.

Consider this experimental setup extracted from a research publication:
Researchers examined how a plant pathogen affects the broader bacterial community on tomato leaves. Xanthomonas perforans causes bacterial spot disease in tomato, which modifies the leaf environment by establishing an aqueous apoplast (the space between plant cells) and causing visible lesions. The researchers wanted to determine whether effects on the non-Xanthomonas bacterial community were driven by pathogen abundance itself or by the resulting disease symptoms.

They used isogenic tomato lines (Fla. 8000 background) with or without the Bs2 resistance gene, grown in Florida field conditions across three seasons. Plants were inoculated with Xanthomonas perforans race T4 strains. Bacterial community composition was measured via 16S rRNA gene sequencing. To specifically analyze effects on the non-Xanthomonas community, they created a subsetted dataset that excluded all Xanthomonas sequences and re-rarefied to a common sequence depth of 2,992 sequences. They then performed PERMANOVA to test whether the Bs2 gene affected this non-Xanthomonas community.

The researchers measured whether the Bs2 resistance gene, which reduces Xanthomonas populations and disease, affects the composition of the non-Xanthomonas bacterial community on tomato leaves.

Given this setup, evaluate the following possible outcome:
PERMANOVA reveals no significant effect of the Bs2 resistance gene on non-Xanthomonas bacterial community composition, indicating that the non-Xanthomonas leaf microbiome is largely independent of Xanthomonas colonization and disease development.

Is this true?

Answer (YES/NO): NO